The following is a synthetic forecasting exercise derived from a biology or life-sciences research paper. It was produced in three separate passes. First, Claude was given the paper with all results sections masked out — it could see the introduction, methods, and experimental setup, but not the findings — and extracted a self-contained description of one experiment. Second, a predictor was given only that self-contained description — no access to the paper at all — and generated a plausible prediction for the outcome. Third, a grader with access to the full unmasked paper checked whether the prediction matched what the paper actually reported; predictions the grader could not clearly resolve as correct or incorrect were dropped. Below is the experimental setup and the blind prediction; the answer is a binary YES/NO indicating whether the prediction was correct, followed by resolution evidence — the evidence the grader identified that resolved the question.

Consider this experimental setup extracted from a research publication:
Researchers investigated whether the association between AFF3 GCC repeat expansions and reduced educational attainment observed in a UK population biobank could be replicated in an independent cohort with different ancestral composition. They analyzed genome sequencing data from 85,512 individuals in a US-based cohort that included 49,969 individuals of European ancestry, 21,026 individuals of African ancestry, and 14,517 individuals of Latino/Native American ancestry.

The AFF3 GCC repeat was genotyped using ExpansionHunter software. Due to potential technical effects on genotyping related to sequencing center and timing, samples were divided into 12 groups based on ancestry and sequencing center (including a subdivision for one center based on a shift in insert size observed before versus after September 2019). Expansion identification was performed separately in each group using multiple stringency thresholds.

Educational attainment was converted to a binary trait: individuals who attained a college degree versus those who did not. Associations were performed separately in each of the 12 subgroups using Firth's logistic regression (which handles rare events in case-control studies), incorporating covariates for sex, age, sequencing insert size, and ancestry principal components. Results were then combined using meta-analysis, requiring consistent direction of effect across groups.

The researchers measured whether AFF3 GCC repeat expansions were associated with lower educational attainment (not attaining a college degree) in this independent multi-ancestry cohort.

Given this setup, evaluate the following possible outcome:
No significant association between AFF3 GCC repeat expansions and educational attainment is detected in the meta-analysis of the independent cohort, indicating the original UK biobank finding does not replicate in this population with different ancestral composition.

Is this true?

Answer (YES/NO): NO